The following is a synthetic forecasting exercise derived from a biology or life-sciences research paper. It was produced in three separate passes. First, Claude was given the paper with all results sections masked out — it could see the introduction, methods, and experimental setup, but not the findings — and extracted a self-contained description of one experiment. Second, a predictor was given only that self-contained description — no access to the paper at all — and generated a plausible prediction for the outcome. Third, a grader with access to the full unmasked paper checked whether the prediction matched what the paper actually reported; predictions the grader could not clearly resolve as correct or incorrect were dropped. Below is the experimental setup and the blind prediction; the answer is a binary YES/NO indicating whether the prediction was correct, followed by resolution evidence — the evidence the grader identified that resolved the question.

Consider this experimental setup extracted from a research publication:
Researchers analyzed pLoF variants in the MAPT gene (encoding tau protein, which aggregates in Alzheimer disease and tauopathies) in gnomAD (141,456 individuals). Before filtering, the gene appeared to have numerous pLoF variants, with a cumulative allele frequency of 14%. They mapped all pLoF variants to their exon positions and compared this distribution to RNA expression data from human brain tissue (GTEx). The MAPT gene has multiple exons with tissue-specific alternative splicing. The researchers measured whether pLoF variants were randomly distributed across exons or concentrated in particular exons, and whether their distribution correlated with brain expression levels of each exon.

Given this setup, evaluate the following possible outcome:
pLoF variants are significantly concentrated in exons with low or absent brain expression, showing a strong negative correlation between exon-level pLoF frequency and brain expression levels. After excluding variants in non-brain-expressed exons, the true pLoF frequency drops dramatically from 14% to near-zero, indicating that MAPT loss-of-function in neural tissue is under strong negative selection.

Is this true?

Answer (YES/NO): YES